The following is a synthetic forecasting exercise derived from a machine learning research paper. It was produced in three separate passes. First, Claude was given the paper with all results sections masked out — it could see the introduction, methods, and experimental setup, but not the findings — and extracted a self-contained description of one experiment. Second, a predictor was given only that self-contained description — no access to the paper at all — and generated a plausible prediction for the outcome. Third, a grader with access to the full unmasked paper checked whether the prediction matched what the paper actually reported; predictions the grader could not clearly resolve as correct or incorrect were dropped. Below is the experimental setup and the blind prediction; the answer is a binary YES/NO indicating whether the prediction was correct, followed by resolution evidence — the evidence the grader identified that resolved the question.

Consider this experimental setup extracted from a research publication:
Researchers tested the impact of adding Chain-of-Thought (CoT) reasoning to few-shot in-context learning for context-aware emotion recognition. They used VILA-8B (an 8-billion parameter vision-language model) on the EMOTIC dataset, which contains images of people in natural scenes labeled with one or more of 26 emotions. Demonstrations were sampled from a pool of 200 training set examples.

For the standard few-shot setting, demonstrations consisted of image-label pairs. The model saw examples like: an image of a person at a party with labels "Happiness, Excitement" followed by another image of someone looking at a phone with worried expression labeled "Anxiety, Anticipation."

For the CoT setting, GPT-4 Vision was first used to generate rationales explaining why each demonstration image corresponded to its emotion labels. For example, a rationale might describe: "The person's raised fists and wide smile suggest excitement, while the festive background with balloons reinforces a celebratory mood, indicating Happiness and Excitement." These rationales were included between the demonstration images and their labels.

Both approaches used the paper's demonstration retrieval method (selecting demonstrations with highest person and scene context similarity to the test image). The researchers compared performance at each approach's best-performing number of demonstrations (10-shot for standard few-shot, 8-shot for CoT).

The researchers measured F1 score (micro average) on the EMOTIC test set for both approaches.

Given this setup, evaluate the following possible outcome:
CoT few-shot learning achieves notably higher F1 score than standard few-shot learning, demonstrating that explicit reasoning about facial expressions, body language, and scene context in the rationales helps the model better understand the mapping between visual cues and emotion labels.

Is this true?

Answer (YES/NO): NO